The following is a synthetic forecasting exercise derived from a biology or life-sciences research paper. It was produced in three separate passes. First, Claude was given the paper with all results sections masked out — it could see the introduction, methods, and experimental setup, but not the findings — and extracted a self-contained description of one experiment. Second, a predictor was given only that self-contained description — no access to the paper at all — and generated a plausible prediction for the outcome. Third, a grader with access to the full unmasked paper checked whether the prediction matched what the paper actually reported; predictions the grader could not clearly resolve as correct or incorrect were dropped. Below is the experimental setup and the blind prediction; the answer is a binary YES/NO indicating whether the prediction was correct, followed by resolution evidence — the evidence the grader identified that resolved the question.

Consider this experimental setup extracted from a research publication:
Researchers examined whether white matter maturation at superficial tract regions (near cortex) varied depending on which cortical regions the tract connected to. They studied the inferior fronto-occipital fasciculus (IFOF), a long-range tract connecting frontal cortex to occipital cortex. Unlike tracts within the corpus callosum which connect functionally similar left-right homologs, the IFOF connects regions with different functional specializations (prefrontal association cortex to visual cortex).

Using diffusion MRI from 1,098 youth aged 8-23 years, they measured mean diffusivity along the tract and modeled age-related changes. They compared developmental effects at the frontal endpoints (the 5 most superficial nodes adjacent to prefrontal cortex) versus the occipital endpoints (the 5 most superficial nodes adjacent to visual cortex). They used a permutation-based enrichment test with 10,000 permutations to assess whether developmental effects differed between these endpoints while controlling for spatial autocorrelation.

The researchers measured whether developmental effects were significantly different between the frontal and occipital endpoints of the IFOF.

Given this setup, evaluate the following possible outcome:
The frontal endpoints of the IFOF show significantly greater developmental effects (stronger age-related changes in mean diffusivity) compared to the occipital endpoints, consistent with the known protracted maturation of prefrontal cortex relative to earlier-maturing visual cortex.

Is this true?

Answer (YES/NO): YES